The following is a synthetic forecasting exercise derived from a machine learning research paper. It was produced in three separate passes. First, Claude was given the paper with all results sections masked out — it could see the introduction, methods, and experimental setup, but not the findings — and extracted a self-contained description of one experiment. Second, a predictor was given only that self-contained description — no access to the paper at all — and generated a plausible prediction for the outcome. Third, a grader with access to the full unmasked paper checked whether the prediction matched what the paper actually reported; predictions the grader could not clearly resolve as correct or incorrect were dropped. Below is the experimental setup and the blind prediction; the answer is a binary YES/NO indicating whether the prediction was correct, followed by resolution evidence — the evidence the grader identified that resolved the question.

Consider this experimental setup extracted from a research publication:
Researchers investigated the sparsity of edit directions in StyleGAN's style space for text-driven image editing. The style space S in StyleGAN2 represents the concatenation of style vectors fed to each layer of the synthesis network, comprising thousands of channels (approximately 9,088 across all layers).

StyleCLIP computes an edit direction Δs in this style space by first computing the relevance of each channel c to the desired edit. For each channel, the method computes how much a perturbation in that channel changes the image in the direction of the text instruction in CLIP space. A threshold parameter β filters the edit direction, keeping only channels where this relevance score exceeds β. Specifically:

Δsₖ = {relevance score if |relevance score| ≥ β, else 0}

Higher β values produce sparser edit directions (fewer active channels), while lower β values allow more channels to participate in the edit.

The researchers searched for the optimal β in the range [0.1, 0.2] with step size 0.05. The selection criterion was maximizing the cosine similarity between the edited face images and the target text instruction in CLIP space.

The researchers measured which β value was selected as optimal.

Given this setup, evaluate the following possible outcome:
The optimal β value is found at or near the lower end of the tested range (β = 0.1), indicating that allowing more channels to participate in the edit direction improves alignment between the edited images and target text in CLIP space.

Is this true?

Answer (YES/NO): YES